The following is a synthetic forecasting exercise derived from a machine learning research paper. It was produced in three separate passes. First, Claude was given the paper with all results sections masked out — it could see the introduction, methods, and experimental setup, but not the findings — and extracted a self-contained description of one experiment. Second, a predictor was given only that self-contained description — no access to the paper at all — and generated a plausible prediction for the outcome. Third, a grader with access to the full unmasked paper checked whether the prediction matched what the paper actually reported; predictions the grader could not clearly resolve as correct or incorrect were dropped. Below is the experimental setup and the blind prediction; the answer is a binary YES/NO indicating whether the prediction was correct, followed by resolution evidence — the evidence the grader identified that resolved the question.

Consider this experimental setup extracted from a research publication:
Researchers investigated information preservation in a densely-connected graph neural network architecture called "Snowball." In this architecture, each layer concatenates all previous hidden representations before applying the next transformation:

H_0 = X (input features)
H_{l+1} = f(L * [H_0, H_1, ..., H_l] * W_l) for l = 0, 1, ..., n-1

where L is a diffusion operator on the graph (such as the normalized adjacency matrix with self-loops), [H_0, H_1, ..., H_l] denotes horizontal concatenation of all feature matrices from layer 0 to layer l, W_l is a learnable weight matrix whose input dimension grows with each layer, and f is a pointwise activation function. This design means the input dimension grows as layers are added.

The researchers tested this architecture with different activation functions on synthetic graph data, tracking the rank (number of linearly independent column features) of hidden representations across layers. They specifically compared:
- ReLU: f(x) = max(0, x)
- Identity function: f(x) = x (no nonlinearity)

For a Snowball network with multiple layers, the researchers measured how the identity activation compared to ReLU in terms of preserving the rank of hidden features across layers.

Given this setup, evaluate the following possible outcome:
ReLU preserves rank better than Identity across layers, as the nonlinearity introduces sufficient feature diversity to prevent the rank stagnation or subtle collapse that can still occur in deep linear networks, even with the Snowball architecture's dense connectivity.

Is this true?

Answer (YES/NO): NO